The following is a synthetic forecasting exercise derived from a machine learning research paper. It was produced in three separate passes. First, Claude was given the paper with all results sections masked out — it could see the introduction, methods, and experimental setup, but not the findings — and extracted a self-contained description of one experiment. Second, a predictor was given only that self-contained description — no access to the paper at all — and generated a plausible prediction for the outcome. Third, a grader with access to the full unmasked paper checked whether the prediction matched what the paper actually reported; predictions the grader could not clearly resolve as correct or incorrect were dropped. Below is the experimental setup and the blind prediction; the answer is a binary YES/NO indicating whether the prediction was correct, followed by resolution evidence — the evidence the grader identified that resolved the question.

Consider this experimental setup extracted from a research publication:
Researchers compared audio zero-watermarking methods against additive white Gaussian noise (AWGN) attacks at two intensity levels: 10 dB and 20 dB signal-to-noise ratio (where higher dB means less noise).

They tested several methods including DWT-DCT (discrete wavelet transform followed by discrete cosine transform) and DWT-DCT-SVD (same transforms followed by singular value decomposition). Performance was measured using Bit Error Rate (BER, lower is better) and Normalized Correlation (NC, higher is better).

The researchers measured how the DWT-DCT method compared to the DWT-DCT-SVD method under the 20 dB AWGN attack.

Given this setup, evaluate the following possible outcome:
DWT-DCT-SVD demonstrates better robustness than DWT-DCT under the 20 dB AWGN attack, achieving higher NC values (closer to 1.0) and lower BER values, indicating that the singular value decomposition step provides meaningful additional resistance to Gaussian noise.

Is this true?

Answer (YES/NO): YES